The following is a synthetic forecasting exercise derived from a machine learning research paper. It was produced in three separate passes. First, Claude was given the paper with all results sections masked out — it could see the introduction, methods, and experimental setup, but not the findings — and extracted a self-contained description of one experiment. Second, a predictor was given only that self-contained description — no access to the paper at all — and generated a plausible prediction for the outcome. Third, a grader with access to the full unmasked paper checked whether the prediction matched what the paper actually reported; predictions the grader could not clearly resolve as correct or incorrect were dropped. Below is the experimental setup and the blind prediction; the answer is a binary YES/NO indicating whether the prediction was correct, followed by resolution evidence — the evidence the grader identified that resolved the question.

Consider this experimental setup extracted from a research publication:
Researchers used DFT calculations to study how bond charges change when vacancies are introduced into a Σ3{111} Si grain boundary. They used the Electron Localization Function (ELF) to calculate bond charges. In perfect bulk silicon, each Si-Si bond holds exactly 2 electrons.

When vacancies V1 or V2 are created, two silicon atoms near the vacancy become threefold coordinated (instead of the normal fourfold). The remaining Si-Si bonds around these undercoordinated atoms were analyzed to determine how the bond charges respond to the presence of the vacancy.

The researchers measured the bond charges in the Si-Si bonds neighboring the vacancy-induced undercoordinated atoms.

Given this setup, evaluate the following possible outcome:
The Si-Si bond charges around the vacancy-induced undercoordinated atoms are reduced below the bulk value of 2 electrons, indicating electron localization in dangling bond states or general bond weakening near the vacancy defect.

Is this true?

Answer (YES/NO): NO